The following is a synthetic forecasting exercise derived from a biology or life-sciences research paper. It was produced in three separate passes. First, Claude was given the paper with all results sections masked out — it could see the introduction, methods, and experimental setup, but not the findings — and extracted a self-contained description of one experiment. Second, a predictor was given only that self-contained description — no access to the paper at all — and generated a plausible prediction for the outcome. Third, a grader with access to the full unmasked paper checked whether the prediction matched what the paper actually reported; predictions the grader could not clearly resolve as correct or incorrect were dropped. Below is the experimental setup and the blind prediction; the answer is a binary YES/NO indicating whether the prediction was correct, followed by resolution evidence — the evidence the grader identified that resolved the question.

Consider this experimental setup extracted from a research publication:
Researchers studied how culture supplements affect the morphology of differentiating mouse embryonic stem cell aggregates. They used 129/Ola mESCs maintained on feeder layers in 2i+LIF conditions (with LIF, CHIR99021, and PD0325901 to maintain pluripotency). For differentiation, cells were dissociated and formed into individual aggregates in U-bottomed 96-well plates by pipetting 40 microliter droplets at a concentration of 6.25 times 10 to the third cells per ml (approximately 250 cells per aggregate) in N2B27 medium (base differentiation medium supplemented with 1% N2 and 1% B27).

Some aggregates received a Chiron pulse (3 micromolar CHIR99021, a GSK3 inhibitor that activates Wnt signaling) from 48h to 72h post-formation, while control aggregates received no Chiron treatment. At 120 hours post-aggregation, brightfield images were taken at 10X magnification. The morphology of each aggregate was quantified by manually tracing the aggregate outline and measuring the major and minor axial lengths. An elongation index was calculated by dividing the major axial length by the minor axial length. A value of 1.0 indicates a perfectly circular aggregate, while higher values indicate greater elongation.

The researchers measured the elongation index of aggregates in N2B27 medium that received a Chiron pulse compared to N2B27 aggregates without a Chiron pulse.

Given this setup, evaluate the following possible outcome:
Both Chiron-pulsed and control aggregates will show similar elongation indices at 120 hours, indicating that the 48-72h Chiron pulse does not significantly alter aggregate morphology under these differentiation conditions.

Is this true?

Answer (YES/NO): NO